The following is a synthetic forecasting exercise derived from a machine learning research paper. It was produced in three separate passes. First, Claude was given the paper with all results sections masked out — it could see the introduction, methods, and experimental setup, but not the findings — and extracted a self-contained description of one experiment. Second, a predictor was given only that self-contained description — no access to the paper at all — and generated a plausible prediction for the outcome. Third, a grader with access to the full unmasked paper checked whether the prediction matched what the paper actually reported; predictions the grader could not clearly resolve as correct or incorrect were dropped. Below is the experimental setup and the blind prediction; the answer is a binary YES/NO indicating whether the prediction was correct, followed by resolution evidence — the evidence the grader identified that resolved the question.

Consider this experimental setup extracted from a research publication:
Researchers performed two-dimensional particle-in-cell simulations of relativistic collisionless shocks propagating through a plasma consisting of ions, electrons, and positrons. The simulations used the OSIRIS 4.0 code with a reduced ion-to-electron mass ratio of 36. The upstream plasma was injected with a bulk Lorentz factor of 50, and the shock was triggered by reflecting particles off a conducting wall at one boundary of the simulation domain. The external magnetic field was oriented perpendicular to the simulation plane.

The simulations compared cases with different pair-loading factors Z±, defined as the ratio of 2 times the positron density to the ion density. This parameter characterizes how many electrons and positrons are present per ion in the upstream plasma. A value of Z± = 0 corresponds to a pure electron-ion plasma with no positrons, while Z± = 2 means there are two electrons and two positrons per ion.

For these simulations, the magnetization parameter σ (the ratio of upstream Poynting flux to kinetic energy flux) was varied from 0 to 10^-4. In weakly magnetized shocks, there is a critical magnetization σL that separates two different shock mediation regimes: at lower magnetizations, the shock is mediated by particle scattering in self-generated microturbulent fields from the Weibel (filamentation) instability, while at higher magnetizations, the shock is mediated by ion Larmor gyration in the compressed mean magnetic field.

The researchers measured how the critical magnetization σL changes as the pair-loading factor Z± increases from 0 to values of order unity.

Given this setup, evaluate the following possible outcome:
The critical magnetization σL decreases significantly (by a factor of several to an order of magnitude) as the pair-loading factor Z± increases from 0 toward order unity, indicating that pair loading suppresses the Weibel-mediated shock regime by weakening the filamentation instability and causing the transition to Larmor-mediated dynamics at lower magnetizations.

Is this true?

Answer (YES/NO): YES